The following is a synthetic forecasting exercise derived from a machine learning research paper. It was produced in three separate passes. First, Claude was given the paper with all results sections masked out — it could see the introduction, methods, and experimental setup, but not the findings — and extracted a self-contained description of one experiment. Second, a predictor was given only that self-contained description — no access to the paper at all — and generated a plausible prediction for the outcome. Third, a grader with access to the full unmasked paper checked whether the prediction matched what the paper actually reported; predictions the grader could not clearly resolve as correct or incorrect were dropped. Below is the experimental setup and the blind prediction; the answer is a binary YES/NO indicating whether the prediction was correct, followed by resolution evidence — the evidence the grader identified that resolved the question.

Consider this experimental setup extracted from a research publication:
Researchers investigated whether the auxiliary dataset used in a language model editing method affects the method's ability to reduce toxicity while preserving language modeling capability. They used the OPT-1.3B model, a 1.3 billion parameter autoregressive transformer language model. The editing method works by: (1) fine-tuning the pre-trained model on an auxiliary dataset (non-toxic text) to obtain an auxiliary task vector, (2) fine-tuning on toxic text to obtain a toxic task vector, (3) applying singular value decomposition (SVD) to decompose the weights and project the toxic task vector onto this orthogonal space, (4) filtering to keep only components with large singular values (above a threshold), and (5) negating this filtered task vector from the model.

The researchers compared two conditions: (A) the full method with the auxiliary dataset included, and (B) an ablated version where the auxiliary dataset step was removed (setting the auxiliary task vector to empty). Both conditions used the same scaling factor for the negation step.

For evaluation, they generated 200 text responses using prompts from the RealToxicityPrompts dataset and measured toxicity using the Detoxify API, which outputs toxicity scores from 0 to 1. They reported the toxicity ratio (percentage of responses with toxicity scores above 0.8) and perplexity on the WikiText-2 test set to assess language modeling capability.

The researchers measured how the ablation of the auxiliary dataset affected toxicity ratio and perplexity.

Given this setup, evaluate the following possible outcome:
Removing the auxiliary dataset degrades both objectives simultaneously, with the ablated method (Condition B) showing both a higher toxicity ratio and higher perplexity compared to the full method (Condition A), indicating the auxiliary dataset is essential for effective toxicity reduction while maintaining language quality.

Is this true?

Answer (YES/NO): YES